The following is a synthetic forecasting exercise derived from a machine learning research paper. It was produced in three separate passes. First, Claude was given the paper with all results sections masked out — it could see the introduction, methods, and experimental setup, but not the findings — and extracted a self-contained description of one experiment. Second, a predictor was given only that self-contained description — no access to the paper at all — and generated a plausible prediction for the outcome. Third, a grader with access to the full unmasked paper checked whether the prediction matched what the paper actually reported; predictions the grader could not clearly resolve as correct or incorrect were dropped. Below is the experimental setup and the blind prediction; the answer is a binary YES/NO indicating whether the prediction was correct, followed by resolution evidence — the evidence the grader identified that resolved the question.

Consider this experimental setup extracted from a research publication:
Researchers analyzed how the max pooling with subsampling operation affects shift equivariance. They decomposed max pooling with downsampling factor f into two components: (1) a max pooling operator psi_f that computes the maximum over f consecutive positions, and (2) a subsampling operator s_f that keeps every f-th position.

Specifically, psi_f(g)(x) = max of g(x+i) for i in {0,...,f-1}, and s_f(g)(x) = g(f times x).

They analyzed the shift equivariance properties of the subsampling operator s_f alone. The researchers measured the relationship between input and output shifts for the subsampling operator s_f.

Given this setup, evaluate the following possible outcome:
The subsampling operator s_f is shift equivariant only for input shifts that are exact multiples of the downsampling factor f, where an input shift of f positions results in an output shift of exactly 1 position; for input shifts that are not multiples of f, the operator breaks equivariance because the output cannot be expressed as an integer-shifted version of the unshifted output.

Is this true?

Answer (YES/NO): YES